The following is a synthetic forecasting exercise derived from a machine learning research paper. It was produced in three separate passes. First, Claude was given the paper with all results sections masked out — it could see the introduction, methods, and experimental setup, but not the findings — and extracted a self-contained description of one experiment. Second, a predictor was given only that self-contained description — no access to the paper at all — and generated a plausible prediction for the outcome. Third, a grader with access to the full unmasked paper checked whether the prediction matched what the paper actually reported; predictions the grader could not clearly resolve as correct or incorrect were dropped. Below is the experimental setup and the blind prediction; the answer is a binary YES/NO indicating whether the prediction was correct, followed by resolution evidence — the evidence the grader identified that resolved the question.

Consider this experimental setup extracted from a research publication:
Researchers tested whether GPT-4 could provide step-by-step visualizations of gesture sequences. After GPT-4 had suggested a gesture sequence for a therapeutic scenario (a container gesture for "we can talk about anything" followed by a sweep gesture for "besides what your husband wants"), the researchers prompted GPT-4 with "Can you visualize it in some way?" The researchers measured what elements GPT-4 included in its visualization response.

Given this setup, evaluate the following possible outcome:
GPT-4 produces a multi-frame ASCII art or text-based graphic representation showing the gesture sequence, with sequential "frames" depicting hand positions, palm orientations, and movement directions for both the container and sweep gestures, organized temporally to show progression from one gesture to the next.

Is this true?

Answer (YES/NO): NO